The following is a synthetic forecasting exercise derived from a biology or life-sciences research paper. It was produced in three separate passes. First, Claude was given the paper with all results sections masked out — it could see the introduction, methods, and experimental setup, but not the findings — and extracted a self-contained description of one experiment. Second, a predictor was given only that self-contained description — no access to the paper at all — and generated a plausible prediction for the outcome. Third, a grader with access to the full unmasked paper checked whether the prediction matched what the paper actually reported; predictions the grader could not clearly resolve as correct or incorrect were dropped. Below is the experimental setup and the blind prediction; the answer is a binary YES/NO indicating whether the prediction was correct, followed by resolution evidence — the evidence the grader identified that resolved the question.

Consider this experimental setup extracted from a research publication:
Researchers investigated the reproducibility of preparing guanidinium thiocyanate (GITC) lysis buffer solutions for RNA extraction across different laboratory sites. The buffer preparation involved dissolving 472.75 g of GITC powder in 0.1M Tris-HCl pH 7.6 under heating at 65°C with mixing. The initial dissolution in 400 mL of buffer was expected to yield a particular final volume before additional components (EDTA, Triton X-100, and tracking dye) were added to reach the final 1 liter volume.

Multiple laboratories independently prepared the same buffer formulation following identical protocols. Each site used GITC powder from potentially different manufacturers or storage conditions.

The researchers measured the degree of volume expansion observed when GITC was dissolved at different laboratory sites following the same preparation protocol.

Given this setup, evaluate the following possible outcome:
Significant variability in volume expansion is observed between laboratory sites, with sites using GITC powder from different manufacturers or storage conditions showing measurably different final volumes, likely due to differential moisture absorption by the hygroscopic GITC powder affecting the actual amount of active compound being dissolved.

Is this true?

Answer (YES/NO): YES